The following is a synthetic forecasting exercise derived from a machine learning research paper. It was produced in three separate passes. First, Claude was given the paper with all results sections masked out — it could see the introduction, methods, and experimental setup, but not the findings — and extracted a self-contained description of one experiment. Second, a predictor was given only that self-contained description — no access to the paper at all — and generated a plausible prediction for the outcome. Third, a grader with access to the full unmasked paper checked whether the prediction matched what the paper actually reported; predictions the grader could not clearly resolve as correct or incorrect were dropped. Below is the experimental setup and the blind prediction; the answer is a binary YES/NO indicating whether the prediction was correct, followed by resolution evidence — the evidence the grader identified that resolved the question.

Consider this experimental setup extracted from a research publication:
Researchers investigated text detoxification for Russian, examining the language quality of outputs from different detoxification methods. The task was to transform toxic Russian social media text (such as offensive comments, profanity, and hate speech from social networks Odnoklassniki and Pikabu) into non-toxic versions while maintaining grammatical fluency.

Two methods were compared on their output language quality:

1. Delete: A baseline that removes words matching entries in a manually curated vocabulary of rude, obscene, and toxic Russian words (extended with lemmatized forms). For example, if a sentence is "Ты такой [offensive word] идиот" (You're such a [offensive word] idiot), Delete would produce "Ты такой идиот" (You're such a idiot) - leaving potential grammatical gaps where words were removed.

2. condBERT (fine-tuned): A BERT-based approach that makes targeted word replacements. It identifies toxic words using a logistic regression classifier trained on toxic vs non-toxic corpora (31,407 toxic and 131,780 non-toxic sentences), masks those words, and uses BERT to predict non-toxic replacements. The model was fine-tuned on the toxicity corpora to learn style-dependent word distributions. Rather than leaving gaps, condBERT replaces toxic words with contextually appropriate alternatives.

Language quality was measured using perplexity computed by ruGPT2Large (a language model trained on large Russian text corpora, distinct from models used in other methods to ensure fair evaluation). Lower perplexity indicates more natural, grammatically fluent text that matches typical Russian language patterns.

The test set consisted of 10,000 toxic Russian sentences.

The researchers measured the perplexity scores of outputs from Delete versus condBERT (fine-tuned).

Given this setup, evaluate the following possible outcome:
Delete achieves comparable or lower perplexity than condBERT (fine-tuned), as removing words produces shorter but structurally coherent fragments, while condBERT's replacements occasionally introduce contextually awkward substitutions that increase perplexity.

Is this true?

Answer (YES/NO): NO